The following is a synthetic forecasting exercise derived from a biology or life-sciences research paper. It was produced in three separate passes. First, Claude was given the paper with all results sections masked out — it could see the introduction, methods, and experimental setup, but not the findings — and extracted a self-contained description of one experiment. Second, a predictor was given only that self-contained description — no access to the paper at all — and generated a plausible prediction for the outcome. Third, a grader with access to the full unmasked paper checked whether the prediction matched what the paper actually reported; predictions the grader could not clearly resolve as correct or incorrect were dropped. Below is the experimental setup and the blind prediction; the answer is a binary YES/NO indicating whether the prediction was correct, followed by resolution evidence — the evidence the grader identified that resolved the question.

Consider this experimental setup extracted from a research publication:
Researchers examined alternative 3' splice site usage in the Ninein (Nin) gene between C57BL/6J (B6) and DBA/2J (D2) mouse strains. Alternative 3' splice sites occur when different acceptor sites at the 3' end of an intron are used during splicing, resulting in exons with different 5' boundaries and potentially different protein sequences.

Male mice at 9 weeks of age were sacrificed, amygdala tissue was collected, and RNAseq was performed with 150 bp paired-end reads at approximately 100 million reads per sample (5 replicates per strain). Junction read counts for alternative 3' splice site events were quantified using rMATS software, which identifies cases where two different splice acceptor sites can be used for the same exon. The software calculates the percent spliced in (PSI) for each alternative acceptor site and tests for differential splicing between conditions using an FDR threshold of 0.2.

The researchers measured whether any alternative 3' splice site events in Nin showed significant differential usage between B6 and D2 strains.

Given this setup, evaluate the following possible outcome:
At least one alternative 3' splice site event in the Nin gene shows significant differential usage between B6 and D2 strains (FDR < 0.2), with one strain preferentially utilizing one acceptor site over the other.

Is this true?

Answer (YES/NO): NO